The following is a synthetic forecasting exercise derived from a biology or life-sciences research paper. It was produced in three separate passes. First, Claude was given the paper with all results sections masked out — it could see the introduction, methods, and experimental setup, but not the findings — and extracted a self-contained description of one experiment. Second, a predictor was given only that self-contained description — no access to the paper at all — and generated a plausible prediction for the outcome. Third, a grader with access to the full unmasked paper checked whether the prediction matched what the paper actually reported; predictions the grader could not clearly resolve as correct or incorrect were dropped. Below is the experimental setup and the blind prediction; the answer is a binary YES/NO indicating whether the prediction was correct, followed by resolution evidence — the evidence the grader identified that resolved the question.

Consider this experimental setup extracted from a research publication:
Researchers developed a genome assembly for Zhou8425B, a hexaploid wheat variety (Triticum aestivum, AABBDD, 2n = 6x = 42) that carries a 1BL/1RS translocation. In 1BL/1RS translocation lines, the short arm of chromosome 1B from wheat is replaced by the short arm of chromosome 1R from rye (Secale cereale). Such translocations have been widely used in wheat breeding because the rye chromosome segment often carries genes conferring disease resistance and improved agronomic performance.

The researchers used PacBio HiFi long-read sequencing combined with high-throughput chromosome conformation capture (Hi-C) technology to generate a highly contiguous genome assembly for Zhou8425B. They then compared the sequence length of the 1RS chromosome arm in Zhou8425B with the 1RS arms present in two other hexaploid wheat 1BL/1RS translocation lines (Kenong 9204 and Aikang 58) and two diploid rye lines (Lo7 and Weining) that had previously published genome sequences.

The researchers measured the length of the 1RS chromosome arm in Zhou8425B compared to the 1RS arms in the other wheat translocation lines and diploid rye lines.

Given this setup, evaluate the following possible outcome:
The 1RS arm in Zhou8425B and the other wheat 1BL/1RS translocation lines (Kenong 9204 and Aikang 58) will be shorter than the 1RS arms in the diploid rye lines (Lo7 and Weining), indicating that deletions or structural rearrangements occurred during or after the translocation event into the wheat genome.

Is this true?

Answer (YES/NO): NO